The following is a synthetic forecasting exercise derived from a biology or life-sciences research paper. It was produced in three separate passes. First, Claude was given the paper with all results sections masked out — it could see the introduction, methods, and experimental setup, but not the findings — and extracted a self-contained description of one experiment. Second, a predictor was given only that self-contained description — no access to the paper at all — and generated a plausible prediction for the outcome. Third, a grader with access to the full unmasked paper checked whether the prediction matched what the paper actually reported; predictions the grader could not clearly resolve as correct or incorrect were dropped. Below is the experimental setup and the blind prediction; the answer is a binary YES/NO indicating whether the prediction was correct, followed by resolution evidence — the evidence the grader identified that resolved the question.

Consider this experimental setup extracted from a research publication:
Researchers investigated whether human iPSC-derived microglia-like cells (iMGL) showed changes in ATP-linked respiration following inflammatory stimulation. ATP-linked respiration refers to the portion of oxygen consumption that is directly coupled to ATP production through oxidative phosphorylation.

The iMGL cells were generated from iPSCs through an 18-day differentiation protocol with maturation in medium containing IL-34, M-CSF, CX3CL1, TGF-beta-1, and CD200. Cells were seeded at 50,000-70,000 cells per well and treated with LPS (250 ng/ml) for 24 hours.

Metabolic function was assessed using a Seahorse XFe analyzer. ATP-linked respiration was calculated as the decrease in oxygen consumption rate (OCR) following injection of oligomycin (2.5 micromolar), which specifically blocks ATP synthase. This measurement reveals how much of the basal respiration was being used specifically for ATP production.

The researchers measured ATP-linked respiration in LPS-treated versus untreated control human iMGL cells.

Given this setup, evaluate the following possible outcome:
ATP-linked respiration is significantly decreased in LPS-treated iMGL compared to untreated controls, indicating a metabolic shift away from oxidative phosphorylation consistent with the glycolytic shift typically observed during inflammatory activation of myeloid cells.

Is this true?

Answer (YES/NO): NO